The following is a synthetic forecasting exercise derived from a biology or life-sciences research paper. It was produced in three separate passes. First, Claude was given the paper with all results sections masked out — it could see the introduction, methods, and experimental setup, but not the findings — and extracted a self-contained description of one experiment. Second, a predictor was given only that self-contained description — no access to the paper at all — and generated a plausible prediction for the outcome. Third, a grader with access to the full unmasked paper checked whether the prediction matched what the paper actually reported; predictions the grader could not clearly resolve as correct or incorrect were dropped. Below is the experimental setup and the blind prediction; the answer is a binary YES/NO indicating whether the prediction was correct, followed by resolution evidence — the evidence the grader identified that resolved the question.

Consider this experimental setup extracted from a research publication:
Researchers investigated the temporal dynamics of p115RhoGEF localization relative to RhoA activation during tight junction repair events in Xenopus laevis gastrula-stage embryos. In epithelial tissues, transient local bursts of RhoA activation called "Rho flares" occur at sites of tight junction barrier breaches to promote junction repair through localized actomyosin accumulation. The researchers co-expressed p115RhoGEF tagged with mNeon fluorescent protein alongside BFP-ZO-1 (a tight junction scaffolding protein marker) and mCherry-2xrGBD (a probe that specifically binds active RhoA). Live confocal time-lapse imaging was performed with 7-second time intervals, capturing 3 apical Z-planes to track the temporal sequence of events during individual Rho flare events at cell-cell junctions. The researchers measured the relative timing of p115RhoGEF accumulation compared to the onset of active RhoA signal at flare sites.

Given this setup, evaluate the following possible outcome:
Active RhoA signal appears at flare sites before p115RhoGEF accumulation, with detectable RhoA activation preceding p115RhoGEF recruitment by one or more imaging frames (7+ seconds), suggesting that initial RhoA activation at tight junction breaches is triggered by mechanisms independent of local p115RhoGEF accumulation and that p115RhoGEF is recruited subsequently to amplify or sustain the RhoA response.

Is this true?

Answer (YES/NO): NO